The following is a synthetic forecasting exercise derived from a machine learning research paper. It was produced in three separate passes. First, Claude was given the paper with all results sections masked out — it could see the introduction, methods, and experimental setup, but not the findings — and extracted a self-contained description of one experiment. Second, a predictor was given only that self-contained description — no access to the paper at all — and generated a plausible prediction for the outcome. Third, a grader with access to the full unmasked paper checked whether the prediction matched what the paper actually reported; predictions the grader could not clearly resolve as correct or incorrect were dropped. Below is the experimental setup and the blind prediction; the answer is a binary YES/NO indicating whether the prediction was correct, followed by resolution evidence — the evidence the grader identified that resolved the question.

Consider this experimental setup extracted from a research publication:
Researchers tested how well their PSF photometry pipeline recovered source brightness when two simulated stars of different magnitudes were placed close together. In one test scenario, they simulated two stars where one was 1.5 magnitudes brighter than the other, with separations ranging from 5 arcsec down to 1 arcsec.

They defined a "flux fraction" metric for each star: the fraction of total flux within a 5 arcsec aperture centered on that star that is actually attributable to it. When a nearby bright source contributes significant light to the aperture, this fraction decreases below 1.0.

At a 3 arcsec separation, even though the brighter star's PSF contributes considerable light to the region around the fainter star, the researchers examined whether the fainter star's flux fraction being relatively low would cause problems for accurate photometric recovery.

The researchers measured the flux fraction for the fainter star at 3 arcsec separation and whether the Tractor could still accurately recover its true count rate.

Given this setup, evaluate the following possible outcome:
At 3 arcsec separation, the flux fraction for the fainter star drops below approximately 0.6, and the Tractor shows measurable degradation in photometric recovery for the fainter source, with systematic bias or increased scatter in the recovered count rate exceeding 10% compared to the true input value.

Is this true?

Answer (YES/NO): NO